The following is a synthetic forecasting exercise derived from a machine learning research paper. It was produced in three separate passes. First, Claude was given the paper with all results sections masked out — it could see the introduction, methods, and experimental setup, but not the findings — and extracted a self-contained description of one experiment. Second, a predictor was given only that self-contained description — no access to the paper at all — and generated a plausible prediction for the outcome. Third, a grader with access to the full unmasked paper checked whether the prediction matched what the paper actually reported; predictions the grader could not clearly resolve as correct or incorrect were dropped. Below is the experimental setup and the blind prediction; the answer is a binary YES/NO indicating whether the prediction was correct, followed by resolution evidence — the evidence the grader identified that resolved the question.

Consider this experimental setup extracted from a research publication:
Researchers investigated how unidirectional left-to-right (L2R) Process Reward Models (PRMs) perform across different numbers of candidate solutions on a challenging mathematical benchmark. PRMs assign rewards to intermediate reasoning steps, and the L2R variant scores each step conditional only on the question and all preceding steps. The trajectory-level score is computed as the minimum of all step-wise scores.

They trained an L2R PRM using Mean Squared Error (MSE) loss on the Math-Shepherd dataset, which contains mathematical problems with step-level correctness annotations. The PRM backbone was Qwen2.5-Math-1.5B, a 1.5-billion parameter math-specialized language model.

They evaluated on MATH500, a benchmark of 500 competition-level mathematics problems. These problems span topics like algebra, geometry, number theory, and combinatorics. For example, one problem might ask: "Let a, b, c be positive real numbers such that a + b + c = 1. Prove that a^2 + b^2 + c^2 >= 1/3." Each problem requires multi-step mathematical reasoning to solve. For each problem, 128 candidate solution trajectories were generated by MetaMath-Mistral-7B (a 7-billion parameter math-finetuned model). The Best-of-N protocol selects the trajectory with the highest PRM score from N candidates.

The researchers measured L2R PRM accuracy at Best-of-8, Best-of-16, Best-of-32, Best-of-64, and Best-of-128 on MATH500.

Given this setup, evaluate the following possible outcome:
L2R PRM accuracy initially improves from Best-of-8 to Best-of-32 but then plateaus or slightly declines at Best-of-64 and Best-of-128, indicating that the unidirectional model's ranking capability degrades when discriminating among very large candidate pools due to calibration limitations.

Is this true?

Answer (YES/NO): NO